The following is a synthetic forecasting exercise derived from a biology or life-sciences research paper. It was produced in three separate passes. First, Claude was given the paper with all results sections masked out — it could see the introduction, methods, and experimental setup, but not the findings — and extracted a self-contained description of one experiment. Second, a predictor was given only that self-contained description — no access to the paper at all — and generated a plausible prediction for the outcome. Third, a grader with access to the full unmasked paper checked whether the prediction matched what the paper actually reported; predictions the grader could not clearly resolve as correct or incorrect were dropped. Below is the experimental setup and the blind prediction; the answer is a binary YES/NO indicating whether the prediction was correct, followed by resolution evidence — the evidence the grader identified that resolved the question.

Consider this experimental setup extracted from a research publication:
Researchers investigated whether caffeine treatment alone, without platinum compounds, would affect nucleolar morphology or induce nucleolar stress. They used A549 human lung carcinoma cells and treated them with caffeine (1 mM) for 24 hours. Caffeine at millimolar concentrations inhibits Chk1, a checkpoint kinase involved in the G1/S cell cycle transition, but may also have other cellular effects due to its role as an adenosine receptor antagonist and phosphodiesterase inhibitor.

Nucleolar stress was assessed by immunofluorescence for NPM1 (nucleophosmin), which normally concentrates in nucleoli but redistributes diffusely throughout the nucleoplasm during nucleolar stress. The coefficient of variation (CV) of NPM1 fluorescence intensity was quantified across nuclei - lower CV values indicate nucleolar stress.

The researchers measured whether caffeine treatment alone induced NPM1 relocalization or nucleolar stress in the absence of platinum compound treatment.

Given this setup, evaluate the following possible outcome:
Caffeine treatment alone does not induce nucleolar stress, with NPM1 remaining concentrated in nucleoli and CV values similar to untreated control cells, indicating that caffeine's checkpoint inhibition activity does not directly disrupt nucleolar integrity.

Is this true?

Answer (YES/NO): YES